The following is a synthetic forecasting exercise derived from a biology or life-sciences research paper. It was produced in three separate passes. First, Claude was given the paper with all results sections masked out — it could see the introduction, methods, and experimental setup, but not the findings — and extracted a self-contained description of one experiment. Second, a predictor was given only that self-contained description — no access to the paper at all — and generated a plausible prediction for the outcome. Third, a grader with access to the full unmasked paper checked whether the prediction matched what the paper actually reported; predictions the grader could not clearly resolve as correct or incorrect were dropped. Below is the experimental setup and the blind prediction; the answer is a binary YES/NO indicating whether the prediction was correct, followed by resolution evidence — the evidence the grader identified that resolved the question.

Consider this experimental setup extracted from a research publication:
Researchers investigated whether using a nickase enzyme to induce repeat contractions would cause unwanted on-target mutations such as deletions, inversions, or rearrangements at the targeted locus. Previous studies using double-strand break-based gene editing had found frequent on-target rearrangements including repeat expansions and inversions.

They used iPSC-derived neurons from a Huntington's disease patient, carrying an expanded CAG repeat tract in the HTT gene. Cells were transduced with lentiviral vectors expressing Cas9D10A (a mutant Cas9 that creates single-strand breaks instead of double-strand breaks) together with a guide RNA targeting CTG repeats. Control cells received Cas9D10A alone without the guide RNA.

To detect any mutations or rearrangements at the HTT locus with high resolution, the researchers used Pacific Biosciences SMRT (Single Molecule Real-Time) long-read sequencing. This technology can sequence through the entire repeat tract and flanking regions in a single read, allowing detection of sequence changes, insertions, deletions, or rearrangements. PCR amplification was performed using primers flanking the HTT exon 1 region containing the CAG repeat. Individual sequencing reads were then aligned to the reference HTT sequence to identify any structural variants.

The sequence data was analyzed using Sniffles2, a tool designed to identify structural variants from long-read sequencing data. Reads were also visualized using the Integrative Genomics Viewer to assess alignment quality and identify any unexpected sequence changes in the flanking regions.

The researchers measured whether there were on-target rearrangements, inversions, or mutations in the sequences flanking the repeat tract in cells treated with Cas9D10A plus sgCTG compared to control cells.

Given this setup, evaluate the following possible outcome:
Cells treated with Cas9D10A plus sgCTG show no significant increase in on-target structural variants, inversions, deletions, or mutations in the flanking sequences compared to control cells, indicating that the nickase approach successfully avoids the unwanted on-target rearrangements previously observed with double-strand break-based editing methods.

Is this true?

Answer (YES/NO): YES